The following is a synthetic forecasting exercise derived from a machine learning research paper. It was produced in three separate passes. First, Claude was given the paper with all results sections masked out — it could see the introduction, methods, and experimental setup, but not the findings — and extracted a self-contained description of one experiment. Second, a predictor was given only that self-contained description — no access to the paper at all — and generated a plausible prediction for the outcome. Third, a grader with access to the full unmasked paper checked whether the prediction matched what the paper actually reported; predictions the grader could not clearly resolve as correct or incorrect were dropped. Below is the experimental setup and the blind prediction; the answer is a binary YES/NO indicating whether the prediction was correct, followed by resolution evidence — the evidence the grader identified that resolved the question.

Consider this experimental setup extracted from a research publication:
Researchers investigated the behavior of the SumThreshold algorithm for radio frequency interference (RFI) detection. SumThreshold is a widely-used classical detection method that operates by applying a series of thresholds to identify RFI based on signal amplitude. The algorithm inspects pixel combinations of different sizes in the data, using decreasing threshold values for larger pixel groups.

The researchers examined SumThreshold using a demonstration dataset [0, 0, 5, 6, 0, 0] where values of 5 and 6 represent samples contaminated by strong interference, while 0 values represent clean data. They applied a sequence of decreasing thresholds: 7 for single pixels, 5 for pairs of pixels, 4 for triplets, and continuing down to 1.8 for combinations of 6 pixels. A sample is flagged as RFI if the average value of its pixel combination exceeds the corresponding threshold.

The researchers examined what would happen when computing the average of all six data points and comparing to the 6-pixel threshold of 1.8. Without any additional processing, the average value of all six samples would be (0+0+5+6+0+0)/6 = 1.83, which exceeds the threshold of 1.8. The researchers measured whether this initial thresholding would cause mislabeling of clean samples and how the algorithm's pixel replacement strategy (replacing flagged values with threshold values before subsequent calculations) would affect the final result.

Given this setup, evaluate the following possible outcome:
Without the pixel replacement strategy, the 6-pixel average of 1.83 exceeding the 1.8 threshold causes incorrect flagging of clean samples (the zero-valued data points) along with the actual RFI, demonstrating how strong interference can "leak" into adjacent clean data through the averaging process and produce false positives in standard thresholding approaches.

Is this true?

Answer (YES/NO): YES